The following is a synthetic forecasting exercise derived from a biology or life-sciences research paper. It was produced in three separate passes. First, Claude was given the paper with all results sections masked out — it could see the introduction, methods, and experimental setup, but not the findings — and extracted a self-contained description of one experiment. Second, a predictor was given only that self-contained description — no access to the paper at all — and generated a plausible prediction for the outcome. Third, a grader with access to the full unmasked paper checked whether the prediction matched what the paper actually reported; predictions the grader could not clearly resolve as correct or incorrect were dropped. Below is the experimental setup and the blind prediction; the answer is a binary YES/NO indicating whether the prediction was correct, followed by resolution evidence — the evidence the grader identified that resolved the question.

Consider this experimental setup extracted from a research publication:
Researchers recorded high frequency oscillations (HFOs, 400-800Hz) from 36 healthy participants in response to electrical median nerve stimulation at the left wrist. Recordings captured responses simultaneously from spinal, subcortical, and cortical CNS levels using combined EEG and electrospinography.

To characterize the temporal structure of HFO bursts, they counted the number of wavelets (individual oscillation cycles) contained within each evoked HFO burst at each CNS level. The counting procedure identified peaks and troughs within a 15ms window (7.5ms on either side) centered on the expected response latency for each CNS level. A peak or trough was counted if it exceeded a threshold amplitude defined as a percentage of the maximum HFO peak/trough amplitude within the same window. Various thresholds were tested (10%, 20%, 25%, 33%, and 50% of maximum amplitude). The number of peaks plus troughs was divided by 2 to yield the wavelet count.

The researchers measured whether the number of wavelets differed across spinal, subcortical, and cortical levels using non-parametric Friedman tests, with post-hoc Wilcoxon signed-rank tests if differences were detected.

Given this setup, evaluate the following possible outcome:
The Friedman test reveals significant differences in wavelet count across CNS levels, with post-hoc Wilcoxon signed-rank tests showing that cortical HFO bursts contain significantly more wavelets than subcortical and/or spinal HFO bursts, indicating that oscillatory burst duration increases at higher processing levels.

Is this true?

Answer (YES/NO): YES